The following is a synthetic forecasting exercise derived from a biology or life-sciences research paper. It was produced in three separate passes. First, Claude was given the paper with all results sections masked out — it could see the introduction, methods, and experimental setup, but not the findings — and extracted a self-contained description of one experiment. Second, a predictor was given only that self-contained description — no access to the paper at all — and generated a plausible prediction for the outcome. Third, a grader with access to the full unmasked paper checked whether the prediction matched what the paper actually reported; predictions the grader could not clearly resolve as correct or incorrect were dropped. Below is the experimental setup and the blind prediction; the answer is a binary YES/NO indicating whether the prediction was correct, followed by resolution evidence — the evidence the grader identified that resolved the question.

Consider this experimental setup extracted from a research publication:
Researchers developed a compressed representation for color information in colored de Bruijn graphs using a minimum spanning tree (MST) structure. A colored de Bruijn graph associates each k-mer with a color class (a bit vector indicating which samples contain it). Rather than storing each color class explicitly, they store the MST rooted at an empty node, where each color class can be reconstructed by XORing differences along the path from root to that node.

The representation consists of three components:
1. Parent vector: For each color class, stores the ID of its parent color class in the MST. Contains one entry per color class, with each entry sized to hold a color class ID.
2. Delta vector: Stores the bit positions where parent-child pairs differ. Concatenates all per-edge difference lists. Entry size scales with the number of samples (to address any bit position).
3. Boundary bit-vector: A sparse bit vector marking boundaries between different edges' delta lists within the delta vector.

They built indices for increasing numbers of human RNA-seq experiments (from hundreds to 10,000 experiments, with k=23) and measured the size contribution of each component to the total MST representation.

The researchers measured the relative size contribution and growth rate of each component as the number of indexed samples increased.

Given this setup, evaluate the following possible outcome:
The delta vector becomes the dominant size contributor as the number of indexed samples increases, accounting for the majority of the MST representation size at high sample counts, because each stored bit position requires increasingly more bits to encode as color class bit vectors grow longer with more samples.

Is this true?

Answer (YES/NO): YES